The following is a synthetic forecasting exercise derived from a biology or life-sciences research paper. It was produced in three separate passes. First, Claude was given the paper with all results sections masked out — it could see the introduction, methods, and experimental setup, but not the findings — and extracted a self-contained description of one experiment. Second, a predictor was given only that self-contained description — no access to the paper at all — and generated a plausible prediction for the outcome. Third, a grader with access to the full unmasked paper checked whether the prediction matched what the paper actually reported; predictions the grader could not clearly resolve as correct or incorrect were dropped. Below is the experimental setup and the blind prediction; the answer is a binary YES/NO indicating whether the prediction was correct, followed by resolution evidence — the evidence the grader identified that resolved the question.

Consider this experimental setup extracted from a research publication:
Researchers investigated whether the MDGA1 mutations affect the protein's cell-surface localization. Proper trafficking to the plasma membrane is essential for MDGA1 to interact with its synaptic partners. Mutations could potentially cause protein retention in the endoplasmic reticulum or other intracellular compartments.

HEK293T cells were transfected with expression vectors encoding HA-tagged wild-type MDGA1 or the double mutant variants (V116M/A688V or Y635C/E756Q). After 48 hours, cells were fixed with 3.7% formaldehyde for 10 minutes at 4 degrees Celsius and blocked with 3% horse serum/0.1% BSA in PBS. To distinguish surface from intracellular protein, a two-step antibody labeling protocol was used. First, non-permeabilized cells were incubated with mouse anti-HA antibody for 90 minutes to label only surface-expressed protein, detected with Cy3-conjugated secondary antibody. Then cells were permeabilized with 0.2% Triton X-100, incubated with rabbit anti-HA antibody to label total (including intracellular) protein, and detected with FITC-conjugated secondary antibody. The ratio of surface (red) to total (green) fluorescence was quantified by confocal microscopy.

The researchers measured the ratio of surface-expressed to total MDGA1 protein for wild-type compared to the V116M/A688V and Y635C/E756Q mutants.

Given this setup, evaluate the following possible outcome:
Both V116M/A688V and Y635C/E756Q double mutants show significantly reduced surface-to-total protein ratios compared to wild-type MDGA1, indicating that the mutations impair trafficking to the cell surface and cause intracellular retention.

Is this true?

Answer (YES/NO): NO